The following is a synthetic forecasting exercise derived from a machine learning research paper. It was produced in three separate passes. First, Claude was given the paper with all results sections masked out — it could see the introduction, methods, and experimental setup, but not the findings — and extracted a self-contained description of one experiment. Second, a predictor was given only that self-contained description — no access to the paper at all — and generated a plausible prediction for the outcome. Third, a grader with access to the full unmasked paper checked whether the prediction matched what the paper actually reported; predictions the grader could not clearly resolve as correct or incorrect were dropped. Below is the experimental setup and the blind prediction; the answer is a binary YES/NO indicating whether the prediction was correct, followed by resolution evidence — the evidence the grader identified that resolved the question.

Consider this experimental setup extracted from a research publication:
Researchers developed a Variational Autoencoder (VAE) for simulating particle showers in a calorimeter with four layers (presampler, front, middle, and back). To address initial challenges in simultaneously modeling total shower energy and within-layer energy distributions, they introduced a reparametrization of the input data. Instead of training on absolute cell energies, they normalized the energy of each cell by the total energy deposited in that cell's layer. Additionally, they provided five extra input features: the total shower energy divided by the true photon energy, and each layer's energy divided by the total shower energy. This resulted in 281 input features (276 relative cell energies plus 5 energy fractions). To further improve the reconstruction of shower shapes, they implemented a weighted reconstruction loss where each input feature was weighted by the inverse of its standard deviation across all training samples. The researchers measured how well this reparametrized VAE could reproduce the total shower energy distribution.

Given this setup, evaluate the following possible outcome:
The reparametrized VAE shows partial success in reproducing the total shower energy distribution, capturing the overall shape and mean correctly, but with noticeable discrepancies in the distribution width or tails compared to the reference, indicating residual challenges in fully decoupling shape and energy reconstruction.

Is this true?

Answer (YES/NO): NO